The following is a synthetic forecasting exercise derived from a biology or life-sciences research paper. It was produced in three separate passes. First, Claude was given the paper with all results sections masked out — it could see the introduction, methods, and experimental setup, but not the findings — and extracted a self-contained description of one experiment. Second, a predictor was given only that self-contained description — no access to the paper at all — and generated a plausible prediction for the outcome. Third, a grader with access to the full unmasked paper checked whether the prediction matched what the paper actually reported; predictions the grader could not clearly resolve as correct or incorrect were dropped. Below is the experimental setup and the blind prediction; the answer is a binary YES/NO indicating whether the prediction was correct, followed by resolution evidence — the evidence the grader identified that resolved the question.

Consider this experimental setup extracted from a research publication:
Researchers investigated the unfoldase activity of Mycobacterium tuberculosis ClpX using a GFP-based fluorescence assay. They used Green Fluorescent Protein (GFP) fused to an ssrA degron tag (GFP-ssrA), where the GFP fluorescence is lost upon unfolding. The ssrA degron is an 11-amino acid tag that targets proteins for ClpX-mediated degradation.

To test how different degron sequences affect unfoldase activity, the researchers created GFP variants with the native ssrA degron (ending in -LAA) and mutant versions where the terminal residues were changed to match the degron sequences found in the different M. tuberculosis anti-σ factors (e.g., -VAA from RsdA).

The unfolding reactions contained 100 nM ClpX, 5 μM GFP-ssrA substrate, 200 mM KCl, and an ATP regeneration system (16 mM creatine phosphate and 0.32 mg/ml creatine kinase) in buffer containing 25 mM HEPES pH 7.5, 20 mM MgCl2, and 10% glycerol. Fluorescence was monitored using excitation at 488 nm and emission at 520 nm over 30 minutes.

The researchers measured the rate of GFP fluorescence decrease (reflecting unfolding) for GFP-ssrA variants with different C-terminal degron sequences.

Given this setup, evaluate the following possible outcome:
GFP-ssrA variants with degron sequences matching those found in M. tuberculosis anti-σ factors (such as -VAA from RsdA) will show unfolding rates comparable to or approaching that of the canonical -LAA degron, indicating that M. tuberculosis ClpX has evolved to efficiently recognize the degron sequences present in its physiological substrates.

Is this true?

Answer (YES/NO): YES